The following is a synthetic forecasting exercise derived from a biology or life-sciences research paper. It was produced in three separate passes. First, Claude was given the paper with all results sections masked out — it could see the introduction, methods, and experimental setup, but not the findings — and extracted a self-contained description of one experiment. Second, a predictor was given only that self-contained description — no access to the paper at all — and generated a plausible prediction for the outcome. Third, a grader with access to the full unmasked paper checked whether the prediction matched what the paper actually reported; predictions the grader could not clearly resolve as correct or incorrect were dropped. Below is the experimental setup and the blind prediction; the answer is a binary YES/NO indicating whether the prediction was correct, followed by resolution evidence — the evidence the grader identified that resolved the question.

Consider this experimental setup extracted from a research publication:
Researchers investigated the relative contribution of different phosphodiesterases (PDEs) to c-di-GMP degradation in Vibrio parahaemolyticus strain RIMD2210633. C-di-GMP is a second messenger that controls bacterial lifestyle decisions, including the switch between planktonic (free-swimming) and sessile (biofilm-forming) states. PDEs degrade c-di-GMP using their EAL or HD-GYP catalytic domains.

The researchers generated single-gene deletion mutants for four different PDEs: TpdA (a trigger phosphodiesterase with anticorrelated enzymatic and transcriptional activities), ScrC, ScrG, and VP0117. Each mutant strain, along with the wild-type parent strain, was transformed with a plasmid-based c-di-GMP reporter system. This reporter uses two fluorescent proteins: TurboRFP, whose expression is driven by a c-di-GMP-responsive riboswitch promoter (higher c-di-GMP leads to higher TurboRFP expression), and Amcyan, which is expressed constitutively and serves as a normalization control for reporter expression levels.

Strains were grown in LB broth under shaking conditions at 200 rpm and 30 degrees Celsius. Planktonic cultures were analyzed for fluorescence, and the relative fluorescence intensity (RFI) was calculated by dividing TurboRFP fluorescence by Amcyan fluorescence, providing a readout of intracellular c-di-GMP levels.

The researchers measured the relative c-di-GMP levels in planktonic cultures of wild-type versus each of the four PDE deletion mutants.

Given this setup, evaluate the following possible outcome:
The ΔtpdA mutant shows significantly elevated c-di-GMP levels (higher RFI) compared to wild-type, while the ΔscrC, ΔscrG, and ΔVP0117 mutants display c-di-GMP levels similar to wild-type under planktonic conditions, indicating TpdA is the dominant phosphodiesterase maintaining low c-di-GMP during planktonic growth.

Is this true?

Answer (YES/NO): YES